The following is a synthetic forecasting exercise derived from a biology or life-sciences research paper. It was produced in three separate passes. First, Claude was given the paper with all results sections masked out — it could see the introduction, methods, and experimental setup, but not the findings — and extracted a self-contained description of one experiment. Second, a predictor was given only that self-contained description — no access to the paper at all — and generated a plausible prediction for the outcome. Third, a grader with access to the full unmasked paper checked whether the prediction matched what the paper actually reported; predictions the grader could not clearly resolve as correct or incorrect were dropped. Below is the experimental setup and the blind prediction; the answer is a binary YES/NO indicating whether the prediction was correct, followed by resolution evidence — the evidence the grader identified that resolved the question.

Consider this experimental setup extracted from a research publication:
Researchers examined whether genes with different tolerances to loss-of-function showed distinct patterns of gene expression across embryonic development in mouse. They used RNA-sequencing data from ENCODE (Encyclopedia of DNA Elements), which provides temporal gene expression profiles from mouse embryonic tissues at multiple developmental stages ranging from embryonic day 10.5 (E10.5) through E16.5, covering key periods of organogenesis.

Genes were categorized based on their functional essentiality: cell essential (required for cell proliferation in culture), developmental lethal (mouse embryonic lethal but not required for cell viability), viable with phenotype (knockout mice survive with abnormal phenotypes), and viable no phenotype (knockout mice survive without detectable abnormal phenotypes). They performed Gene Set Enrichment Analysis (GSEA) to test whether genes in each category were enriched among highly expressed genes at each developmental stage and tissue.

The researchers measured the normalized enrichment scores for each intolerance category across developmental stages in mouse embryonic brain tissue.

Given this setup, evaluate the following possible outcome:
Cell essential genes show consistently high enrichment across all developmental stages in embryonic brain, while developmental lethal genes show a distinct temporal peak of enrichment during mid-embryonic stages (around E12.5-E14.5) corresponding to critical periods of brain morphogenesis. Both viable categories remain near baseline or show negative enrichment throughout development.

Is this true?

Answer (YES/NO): NO